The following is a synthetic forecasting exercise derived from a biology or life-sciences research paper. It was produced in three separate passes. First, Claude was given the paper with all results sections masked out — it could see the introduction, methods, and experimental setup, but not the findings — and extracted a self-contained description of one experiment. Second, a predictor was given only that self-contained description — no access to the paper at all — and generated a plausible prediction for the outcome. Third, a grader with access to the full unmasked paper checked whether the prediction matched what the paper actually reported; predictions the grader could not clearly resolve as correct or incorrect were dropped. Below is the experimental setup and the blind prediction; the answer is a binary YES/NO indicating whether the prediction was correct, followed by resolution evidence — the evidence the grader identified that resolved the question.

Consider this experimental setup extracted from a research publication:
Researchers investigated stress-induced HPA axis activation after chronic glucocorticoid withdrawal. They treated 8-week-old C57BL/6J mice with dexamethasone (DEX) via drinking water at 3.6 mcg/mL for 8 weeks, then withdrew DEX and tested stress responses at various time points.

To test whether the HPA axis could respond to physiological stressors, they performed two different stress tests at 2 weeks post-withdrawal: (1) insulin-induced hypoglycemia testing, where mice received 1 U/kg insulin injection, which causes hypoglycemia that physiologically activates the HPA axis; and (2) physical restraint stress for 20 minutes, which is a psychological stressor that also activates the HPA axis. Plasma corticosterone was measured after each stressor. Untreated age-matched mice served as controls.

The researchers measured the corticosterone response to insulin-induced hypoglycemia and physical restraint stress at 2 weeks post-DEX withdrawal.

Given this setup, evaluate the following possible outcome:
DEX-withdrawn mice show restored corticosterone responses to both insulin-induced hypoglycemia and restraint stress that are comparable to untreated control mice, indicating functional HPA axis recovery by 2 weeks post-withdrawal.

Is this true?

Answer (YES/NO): NO